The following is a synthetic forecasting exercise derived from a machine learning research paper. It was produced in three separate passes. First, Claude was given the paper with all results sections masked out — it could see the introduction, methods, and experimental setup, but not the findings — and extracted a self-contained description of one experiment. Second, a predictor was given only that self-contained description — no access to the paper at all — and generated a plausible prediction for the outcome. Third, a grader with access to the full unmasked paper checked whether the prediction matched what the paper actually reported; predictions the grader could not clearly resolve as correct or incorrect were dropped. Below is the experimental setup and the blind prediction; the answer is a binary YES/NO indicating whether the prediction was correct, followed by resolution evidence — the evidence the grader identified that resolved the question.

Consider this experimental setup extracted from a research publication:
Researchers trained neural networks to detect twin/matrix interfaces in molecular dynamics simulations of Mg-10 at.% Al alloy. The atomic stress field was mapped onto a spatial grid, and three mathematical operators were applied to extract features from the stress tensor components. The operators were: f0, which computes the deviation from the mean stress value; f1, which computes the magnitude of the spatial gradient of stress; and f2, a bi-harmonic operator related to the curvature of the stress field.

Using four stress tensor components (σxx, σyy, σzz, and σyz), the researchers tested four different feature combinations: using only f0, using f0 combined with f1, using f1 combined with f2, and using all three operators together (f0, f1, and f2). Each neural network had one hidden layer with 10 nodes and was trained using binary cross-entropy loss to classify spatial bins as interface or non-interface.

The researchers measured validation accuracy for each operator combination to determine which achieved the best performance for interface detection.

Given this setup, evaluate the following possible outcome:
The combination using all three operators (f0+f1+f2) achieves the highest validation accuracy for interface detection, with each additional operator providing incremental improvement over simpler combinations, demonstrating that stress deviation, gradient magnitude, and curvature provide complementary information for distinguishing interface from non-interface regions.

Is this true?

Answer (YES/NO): NO